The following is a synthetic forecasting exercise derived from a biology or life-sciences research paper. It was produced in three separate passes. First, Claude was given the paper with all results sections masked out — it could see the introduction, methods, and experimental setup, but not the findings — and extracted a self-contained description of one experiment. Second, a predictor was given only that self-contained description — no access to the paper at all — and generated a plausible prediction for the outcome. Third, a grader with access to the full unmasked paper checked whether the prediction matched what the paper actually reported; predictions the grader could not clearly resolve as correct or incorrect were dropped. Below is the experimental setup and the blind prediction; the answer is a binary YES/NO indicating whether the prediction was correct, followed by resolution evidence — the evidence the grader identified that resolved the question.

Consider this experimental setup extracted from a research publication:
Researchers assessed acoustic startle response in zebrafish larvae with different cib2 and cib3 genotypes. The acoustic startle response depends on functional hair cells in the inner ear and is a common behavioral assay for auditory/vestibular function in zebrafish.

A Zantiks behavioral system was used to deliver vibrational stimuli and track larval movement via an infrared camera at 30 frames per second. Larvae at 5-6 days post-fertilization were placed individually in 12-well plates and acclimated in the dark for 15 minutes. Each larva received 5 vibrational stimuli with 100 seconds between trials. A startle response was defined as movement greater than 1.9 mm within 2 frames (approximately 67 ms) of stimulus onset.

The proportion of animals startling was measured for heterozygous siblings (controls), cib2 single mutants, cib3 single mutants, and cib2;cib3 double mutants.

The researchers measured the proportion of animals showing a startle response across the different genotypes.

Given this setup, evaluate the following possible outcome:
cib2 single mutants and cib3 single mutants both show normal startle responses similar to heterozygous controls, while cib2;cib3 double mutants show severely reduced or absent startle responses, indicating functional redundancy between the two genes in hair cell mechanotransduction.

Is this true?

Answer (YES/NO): NO